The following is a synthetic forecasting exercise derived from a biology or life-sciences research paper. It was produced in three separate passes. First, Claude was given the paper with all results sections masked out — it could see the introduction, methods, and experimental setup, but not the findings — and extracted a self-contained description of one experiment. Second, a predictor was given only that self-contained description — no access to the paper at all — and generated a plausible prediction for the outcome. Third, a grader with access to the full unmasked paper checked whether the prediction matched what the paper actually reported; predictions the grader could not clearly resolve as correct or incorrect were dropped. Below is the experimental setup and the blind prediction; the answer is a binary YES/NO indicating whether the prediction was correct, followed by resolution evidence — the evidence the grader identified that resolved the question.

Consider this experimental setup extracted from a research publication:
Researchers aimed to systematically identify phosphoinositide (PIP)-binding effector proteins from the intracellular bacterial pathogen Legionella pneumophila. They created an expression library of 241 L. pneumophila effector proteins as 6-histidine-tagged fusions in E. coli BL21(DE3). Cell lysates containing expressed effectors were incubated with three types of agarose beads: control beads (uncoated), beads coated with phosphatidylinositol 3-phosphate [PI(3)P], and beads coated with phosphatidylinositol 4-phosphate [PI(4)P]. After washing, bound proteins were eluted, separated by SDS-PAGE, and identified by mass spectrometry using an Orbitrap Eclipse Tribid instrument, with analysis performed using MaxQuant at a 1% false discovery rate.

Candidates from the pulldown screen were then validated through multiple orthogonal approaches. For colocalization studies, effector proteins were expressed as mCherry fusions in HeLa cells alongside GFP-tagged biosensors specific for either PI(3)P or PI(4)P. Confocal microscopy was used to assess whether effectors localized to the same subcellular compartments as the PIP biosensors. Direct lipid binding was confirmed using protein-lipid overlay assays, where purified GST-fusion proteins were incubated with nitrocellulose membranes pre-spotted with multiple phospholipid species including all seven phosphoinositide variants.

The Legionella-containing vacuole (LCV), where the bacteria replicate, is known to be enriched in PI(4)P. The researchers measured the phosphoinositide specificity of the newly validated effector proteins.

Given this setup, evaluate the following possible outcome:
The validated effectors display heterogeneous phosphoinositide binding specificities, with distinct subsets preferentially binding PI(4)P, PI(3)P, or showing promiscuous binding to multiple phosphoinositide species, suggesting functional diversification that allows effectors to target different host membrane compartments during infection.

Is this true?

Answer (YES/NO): NO